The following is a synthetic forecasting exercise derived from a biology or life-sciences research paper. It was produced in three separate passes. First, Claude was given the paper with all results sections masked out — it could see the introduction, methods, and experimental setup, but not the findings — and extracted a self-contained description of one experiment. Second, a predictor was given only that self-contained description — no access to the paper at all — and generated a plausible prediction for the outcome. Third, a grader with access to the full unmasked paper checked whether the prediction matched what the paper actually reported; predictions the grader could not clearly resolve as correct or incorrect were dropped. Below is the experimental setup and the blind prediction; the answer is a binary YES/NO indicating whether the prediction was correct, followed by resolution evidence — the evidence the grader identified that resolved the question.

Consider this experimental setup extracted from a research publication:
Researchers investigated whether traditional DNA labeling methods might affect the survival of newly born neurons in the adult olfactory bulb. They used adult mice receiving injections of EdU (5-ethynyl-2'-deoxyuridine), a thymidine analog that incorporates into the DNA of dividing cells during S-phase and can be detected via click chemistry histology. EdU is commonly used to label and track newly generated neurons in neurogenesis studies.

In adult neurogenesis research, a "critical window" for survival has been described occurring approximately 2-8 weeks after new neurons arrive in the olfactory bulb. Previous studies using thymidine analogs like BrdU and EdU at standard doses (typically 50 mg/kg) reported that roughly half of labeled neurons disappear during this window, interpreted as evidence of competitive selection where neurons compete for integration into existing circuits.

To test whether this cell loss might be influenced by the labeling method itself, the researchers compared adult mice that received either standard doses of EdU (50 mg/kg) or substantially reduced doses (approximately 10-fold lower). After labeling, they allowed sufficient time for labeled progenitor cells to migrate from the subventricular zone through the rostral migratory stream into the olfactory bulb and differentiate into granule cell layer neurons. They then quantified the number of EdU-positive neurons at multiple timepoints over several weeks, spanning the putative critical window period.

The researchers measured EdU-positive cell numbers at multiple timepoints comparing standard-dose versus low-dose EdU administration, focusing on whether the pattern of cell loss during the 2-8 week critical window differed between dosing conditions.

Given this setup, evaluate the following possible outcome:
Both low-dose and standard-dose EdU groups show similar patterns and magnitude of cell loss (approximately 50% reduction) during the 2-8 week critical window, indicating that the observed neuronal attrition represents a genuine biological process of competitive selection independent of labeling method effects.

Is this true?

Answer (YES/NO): NO